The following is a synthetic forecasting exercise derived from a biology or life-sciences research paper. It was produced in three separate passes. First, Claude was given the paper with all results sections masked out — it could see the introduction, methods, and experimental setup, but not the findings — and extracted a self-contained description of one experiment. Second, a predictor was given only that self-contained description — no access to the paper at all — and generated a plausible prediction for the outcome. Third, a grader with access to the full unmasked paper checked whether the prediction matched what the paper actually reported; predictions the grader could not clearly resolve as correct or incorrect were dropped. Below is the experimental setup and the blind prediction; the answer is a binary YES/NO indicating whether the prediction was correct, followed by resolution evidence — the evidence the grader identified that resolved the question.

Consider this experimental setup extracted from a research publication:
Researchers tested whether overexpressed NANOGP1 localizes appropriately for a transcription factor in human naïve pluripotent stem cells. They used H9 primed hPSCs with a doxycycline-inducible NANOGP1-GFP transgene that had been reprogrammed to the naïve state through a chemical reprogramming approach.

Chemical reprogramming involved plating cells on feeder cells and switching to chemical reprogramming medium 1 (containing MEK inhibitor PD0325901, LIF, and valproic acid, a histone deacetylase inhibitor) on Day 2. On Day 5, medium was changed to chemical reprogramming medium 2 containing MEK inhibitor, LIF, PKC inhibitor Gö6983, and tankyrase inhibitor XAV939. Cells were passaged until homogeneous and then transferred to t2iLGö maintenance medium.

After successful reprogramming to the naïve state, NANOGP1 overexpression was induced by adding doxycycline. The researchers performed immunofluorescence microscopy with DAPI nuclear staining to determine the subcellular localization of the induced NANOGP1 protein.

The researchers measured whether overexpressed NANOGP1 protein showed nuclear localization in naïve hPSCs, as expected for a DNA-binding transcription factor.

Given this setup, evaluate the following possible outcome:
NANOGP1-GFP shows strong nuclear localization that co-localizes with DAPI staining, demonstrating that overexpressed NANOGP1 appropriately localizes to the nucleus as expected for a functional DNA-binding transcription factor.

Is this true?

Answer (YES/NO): YES